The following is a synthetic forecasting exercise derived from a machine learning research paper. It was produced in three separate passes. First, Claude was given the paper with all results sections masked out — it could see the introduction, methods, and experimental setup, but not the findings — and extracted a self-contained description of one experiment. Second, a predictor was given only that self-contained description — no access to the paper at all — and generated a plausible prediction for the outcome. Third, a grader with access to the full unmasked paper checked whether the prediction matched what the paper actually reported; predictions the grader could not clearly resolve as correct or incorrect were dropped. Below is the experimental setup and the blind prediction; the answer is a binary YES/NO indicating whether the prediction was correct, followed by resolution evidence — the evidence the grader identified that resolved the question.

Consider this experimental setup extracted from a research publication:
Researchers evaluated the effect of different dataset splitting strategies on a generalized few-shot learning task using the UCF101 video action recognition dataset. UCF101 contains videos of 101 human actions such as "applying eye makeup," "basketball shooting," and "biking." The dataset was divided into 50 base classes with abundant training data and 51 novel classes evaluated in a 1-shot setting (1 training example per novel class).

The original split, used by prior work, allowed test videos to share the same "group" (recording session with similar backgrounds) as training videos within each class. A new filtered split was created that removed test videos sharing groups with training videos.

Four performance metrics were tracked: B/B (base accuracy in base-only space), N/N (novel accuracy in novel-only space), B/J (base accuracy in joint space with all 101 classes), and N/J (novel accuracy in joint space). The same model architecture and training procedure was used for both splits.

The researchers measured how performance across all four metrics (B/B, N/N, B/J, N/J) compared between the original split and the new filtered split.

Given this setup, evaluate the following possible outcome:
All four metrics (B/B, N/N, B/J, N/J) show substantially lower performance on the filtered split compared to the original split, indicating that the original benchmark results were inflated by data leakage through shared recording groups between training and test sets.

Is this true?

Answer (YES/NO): YES